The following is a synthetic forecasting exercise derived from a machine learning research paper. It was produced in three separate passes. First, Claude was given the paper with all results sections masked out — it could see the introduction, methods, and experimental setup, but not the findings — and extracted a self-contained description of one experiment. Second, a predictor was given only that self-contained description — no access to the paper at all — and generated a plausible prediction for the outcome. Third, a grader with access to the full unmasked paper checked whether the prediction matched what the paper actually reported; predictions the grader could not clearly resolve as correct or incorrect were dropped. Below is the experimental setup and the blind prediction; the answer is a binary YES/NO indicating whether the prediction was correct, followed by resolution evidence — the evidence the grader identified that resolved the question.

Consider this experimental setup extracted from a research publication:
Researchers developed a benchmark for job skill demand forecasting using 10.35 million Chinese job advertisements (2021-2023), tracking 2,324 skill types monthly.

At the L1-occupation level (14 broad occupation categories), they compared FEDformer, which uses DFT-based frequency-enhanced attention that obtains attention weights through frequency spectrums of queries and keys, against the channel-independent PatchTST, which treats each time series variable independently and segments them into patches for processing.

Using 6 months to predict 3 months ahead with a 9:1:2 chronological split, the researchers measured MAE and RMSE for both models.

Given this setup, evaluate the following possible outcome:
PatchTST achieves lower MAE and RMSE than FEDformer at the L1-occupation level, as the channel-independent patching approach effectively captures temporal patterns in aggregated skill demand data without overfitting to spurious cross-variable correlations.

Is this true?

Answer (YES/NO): YES